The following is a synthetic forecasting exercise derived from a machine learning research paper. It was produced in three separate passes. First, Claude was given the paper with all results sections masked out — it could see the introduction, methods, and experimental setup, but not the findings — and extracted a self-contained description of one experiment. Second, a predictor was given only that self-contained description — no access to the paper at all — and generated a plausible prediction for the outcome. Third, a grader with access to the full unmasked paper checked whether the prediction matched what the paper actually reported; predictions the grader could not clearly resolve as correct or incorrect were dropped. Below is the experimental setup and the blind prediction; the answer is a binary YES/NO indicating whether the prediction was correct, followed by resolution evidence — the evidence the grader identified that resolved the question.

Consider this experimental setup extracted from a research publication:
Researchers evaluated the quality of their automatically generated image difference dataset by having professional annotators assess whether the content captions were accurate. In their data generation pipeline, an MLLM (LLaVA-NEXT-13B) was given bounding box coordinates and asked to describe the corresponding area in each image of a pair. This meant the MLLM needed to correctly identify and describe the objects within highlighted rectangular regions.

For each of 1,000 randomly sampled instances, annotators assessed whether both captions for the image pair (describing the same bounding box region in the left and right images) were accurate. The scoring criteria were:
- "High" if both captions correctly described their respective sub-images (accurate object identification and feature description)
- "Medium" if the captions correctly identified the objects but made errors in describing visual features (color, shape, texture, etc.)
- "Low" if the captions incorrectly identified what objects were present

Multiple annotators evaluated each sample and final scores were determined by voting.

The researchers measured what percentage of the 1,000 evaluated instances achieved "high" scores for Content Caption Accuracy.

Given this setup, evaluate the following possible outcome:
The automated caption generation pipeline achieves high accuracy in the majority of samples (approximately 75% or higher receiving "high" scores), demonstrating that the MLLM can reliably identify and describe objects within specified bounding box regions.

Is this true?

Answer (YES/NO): YES